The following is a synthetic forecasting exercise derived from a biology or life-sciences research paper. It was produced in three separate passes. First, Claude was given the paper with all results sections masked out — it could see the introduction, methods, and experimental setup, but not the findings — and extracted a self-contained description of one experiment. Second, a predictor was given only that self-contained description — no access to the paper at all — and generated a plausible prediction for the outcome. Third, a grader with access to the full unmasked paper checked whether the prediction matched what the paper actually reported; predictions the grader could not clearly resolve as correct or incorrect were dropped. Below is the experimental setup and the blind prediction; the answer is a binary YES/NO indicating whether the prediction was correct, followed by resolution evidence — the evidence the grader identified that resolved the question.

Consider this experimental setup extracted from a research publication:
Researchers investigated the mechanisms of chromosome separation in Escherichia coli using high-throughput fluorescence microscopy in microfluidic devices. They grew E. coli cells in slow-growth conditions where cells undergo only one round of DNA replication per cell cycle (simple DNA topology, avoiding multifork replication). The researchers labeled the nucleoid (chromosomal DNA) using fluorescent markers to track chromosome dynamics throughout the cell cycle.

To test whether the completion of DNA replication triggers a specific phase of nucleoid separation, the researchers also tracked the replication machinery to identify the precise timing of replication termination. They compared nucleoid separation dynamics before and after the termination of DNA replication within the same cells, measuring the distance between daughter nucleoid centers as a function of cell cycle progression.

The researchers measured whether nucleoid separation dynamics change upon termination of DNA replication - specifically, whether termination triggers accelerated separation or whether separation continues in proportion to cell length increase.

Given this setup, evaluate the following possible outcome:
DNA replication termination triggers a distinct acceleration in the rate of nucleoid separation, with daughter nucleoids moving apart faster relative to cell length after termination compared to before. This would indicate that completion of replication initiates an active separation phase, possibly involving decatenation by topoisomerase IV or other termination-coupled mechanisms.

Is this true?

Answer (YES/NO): NO